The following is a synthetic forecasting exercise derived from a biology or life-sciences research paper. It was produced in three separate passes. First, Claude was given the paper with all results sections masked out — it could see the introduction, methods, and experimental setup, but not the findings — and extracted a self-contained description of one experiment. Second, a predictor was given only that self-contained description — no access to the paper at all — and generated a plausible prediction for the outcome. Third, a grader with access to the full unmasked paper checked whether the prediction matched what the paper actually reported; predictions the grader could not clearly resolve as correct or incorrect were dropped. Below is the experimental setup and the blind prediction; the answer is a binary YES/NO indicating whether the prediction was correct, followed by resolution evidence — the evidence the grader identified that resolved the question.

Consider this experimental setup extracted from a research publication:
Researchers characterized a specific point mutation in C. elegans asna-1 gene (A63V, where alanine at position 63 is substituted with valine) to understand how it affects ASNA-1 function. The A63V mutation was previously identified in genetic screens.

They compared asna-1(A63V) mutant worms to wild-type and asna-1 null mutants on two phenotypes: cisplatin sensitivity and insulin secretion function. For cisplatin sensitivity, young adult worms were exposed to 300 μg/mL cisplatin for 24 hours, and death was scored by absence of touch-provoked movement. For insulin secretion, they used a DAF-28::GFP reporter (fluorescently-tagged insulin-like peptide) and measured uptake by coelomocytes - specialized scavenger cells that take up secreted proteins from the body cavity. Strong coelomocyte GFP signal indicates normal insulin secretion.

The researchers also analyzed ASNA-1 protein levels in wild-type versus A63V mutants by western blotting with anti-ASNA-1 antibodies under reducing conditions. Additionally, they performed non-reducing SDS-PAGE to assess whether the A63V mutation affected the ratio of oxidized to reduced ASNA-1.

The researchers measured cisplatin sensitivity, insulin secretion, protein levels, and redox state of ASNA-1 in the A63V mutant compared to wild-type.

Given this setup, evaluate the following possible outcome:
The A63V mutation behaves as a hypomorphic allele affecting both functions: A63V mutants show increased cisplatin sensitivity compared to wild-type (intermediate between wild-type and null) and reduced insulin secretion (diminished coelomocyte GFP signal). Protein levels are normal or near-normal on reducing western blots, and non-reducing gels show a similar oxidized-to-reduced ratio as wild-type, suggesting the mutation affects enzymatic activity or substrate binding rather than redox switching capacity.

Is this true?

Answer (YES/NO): NO